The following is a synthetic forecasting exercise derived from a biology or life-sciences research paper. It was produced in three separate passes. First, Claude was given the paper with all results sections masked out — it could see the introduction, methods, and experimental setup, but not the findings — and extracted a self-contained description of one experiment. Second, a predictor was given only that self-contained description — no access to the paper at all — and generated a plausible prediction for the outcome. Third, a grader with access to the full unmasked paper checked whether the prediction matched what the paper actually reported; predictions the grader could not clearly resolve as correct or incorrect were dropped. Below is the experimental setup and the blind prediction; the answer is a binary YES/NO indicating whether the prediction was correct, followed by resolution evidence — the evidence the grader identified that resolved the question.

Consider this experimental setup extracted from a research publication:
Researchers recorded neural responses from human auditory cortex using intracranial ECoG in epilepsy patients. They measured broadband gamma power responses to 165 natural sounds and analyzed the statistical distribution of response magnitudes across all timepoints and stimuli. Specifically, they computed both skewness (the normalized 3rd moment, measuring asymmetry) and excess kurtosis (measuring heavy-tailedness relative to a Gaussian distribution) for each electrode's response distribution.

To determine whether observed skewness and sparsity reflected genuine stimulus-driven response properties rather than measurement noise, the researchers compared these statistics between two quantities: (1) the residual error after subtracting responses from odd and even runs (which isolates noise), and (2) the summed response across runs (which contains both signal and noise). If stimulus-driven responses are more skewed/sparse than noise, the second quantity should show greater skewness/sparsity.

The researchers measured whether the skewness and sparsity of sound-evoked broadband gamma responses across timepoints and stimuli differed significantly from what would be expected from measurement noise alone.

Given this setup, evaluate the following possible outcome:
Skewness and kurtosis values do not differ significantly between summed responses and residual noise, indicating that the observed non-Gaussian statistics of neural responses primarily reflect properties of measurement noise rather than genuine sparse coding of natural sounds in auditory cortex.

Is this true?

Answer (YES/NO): NO